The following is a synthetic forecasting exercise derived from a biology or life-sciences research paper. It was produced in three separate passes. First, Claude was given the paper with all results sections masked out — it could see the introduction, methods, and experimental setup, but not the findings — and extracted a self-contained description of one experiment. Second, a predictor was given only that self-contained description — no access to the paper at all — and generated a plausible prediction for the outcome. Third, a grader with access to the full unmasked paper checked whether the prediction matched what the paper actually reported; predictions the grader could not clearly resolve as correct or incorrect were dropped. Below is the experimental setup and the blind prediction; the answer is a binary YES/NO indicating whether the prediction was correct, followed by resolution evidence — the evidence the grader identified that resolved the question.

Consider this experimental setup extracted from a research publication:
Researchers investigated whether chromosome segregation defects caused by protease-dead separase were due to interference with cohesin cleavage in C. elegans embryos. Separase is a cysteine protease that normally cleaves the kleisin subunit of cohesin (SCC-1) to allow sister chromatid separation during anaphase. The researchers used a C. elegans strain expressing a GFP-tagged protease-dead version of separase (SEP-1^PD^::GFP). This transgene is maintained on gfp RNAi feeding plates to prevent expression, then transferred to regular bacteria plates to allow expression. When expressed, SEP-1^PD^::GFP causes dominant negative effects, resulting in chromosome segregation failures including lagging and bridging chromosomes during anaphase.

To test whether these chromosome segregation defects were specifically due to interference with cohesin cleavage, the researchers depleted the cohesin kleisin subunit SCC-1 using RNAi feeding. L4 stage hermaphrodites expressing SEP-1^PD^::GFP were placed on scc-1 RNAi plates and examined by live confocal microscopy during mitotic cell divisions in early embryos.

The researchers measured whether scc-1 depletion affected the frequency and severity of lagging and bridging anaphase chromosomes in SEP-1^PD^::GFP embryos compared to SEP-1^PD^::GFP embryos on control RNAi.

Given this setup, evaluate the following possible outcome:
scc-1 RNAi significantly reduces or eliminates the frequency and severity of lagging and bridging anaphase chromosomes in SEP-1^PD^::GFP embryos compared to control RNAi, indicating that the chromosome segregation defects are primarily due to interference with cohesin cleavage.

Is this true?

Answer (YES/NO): YES